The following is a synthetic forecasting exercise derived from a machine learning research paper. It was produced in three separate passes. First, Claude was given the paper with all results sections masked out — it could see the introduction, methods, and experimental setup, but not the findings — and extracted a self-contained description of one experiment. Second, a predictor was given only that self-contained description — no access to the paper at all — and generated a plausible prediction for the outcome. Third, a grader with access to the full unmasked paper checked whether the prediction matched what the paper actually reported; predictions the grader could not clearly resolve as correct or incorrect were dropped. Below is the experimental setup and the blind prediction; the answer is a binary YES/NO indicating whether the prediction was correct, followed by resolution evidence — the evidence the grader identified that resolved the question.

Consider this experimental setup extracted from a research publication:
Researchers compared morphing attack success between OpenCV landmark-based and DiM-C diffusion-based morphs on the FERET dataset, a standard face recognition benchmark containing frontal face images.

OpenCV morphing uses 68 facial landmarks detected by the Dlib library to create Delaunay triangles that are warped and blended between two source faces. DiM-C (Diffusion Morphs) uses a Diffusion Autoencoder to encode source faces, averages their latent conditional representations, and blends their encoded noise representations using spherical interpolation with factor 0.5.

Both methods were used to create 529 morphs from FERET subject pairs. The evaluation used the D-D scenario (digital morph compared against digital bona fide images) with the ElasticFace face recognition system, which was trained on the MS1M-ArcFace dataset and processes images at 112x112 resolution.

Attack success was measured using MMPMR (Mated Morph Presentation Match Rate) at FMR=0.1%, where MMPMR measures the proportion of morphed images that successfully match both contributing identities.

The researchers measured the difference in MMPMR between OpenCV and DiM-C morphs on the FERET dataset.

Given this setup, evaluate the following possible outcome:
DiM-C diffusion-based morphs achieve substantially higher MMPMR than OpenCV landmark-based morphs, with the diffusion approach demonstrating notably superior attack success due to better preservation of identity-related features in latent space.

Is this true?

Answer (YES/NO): NO